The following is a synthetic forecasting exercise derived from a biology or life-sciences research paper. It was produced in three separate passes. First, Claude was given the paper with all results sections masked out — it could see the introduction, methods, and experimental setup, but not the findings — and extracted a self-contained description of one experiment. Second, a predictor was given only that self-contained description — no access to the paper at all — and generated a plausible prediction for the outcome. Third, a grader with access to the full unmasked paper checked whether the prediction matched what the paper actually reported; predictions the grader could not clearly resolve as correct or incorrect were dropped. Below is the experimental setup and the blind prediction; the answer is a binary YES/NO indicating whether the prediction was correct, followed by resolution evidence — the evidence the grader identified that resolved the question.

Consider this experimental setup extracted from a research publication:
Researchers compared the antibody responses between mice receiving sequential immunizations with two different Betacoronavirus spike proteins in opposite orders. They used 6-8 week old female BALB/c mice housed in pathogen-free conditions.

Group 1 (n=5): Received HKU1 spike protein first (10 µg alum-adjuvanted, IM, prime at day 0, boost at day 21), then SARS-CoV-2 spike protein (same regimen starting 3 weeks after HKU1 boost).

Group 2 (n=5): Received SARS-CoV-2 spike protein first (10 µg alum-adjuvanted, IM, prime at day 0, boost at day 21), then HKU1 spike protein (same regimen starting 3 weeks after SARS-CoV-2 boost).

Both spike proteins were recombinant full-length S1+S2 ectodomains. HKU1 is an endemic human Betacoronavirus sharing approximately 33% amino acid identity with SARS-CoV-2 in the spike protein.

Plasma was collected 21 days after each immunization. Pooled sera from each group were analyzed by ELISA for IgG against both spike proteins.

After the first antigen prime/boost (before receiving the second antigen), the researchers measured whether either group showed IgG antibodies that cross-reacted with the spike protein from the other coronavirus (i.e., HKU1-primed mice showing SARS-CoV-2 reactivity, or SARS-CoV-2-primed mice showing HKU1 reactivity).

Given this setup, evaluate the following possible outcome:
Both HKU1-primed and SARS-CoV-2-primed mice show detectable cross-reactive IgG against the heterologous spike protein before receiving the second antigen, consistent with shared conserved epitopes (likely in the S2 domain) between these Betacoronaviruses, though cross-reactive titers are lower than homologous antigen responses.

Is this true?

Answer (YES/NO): NO